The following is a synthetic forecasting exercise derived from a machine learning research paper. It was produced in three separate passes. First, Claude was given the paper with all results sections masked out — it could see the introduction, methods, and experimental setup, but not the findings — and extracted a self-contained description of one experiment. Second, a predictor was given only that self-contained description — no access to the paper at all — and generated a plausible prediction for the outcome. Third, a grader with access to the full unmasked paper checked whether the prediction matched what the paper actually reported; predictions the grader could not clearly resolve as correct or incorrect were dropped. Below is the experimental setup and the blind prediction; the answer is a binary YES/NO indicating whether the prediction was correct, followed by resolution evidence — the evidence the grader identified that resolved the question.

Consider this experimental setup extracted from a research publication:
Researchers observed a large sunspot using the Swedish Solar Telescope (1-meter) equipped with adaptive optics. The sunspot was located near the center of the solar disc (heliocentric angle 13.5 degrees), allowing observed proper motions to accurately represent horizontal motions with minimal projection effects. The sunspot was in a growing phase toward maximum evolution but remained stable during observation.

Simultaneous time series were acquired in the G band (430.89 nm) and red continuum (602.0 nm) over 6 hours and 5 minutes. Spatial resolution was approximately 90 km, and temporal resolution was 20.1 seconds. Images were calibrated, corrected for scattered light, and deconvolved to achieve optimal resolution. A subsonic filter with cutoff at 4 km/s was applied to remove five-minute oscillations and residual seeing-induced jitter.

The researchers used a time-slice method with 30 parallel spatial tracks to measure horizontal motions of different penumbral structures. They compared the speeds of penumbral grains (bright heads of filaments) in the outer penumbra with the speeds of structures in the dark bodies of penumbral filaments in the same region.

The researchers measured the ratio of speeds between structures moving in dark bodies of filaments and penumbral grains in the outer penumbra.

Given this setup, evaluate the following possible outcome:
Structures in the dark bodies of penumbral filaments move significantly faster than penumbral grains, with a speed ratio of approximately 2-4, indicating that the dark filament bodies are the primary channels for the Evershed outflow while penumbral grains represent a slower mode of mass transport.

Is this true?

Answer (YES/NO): NO